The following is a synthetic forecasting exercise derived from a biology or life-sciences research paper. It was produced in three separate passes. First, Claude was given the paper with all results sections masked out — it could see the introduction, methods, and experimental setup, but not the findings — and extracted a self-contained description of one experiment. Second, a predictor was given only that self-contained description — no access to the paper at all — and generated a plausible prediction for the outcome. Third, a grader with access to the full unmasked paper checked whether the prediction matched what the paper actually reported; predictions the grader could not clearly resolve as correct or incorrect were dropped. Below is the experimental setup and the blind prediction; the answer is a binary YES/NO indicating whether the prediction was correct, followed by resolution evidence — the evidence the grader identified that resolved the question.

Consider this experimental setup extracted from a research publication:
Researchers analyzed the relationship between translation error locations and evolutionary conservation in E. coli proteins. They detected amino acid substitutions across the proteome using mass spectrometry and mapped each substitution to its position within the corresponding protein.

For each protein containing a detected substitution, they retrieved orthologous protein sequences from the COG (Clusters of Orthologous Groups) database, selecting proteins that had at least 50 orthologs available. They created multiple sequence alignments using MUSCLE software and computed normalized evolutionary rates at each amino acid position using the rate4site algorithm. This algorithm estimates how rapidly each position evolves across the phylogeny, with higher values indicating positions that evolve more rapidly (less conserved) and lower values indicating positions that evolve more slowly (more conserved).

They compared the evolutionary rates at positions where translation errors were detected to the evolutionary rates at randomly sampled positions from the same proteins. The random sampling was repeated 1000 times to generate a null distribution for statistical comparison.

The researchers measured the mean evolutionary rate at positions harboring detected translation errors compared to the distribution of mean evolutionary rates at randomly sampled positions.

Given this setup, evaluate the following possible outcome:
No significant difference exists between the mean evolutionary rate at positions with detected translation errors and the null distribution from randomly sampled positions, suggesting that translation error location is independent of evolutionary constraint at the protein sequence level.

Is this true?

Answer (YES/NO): NO